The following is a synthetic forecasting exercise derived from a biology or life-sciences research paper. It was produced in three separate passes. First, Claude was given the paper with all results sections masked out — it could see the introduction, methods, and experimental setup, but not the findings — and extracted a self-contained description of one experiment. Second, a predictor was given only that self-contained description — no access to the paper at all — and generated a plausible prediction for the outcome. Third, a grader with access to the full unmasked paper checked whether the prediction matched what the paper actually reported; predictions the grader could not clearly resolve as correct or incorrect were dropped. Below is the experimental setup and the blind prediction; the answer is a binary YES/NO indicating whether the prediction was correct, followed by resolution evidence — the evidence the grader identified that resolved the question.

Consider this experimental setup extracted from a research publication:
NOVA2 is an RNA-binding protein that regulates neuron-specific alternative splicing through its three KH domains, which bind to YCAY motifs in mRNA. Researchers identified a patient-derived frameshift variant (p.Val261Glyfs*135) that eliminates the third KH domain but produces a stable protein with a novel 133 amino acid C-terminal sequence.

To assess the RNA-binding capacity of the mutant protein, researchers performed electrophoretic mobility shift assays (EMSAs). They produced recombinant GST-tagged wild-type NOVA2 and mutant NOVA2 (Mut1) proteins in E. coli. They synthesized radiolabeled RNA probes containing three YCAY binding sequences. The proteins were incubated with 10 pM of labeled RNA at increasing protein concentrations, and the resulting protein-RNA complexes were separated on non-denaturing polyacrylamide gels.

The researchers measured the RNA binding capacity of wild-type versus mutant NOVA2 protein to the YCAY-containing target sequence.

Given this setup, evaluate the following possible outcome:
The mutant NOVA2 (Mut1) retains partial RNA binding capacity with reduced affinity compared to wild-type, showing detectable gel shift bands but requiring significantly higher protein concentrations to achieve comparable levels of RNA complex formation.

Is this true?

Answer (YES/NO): YES